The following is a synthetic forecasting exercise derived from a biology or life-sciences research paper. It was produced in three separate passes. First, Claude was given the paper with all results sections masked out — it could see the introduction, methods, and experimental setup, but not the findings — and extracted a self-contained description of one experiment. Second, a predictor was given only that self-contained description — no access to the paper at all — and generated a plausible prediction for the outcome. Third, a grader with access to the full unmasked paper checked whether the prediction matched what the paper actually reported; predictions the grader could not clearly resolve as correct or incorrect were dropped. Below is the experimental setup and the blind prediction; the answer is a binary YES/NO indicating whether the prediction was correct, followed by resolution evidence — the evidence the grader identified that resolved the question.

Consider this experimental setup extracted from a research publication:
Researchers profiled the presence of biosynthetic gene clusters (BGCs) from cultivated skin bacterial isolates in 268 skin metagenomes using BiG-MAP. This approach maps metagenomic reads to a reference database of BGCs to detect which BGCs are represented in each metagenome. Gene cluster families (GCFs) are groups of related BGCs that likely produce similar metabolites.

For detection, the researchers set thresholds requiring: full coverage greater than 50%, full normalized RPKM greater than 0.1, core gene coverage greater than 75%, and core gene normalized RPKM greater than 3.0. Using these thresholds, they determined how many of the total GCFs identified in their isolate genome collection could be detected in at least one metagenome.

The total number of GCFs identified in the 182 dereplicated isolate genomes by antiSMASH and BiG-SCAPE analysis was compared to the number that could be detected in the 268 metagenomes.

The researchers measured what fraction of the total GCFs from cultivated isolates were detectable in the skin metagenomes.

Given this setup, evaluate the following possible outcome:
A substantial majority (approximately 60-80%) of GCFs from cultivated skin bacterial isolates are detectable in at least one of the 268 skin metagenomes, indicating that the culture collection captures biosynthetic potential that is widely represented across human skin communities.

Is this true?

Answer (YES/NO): NO